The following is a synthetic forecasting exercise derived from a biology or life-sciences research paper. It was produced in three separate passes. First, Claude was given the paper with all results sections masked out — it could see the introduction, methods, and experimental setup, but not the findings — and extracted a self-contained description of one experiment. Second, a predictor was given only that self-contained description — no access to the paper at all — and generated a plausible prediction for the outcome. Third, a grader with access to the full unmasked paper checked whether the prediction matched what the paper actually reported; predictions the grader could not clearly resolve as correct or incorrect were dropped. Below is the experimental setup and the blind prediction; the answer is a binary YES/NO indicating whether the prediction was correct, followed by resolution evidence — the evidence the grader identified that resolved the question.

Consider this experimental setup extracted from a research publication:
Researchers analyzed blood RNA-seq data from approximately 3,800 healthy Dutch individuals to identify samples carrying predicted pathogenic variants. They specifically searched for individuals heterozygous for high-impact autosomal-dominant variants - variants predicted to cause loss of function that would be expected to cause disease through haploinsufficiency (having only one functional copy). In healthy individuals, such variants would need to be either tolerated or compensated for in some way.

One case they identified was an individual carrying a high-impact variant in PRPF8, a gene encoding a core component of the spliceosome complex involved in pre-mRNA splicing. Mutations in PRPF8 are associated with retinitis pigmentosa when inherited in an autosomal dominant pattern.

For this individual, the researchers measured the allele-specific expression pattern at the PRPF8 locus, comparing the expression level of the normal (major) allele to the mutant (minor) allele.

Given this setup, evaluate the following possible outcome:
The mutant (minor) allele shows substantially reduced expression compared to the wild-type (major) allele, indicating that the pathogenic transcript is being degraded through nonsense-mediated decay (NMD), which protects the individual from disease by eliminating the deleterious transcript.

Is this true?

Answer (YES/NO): YES